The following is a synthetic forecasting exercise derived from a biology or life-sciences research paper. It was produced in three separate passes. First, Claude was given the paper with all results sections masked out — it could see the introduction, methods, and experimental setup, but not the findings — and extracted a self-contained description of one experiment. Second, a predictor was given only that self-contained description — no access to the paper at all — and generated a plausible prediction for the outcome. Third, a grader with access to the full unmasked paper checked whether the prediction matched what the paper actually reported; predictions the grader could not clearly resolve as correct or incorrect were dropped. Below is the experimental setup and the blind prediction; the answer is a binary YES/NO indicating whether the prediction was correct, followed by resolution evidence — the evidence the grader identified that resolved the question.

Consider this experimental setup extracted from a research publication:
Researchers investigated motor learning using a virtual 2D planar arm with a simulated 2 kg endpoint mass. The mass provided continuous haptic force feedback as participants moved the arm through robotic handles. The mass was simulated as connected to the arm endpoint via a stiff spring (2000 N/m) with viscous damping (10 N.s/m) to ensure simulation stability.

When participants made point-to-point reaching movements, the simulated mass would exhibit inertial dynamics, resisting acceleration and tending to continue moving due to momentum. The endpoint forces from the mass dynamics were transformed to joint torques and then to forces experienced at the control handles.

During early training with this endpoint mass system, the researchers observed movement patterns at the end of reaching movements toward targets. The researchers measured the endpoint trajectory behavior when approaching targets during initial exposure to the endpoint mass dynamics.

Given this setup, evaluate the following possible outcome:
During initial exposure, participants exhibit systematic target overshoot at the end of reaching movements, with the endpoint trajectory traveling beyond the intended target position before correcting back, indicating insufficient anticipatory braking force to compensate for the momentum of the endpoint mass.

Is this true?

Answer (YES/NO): YES